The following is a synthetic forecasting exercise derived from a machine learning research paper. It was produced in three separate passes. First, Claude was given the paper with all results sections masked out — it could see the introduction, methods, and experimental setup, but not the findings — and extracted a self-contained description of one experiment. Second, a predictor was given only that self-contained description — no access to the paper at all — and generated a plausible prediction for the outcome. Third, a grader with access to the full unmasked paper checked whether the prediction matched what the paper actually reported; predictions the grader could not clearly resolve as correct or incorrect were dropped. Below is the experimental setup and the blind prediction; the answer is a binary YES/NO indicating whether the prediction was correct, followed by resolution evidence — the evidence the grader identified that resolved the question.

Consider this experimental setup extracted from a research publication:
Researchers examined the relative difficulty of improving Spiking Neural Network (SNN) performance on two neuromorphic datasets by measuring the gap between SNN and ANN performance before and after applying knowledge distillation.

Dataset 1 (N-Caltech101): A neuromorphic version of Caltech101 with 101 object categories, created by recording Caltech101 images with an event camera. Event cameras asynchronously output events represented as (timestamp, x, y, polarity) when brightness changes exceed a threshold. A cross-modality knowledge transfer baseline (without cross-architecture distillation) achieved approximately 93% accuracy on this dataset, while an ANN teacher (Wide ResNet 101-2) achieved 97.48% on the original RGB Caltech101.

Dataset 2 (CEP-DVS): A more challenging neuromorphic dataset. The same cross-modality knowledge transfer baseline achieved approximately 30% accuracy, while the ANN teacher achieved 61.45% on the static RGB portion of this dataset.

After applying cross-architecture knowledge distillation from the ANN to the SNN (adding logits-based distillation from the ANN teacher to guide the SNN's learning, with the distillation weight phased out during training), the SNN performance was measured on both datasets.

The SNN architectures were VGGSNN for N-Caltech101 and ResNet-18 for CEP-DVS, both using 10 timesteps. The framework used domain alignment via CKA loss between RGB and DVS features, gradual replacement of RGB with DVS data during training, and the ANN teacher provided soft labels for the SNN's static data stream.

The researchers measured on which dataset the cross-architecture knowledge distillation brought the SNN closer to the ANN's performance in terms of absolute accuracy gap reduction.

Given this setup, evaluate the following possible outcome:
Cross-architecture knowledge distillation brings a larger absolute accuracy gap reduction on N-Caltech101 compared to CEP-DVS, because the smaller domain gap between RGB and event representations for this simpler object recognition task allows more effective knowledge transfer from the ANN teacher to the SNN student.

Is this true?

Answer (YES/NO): NO